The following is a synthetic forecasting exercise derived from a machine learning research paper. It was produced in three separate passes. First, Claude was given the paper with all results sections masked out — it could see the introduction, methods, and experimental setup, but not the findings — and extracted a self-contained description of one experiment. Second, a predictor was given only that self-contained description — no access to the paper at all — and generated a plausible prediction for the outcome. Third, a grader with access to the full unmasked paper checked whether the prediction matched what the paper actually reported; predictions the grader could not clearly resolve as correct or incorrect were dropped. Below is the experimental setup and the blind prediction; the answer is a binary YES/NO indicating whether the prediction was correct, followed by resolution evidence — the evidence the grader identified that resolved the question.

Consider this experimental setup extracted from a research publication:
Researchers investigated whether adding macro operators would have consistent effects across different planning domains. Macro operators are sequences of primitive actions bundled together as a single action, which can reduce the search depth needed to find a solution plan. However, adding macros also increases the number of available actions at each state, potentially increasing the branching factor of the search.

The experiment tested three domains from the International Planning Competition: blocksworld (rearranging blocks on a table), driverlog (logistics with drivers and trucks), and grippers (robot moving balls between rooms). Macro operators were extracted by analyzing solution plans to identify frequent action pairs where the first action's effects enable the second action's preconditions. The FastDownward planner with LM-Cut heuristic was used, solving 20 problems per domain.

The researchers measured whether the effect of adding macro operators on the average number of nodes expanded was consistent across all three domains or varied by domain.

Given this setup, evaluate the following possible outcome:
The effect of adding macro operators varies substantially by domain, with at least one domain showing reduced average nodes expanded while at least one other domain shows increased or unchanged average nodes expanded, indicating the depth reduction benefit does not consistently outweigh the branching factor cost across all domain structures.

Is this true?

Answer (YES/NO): YES